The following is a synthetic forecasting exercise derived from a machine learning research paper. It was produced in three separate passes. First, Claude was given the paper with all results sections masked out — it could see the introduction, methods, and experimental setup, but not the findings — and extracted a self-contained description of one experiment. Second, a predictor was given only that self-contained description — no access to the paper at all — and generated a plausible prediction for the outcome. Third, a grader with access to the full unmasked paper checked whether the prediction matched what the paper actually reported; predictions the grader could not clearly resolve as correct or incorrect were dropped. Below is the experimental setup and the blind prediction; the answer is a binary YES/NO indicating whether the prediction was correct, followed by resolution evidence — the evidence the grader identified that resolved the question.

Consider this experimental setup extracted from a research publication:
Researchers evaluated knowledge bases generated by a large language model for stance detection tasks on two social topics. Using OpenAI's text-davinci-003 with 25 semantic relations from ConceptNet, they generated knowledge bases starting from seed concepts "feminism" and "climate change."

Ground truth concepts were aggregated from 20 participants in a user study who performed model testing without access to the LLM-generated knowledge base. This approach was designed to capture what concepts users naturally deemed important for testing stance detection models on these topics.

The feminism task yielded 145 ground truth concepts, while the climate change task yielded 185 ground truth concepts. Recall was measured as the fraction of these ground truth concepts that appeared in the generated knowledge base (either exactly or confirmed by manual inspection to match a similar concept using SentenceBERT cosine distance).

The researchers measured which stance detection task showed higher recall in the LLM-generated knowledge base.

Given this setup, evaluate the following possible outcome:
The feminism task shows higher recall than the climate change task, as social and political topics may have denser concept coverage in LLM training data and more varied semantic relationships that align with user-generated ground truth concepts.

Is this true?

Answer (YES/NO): NO